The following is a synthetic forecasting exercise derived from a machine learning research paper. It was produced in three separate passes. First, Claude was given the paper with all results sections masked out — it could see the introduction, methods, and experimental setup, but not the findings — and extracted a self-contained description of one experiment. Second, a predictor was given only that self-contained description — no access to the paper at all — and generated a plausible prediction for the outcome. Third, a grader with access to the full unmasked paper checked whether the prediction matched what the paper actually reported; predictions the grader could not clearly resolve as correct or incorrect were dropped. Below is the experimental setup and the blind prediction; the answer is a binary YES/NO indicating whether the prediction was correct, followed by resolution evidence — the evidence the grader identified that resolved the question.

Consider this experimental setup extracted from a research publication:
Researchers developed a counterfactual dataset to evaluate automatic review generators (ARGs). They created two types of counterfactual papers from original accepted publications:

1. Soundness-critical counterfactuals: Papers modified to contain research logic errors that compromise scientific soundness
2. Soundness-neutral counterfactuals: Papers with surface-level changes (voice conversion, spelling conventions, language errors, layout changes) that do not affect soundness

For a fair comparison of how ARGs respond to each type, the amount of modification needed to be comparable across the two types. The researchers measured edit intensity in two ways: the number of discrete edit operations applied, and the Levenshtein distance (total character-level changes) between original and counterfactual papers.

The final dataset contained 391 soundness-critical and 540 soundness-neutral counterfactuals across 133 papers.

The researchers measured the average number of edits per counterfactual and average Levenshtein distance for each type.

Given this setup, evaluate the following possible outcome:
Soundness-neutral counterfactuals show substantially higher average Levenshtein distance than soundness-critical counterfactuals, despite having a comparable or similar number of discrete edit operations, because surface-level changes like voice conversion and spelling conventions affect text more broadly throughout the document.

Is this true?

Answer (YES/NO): NO